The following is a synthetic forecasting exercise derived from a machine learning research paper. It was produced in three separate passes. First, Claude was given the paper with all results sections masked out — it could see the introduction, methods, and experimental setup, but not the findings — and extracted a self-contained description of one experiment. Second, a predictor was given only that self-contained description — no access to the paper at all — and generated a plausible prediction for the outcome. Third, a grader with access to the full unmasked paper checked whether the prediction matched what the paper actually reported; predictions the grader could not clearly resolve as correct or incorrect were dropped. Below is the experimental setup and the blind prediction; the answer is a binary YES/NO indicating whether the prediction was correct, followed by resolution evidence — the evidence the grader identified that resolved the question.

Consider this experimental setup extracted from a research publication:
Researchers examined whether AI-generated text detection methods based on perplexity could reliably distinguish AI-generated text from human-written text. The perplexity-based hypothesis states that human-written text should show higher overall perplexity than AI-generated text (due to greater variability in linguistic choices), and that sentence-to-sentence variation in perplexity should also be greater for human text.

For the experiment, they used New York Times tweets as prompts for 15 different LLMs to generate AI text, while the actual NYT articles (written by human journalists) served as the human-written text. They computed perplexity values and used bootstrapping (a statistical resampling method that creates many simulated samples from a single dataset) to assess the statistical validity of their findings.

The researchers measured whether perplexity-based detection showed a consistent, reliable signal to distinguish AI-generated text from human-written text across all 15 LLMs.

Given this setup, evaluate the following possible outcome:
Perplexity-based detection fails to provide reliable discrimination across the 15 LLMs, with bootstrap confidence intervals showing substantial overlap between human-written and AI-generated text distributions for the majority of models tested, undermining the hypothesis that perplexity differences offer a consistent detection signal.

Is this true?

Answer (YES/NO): YES